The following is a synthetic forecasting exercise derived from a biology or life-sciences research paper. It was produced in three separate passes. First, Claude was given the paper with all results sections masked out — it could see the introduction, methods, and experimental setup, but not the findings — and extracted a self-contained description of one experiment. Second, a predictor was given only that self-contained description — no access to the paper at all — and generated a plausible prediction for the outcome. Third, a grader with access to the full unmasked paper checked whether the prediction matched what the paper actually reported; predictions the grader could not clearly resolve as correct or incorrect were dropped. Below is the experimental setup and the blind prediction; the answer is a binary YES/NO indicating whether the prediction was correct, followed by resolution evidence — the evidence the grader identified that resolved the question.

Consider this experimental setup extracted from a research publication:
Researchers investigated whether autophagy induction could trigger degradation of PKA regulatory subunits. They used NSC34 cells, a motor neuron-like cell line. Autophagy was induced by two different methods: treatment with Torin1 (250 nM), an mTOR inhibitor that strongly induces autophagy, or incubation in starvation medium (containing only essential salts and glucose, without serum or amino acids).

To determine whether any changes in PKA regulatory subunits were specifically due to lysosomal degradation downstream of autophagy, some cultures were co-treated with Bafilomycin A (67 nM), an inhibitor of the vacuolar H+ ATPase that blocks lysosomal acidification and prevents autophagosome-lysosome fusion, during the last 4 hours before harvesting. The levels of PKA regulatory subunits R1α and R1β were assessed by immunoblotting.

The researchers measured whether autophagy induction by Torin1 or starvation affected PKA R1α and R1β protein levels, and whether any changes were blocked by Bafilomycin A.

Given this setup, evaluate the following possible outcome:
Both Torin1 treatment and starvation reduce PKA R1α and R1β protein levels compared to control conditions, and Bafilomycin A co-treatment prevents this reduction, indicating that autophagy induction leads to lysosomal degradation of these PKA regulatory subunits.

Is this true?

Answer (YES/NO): NO